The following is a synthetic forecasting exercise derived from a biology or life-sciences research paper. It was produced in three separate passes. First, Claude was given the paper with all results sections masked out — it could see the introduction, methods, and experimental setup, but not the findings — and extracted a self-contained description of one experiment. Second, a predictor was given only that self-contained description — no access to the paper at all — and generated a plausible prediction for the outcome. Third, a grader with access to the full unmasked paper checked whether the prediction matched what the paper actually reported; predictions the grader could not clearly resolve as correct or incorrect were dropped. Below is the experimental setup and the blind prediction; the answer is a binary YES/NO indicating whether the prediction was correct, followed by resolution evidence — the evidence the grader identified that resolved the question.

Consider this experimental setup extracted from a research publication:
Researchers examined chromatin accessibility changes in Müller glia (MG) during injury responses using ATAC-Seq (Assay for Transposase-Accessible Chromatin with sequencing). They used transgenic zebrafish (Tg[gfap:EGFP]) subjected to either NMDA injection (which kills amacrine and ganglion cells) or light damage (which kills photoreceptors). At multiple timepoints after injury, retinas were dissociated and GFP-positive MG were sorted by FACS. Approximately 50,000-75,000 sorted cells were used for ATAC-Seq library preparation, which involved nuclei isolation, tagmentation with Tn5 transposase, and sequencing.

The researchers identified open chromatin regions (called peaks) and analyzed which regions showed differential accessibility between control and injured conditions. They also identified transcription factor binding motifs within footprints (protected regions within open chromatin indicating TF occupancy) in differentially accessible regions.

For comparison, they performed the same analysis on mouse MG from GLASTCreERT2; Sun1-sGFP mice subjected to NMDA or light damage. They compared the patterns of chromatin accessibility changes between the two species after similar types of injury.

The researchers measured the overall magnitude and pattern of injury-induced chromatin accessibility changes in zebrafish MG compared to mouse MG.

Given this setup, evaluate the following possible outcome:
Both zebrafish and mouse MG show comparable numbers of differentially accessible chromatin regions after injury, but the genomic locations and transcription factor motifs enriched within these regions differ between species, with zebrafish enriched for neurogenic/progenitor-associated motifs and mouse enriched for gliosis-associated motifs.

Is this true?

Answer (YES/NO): NO